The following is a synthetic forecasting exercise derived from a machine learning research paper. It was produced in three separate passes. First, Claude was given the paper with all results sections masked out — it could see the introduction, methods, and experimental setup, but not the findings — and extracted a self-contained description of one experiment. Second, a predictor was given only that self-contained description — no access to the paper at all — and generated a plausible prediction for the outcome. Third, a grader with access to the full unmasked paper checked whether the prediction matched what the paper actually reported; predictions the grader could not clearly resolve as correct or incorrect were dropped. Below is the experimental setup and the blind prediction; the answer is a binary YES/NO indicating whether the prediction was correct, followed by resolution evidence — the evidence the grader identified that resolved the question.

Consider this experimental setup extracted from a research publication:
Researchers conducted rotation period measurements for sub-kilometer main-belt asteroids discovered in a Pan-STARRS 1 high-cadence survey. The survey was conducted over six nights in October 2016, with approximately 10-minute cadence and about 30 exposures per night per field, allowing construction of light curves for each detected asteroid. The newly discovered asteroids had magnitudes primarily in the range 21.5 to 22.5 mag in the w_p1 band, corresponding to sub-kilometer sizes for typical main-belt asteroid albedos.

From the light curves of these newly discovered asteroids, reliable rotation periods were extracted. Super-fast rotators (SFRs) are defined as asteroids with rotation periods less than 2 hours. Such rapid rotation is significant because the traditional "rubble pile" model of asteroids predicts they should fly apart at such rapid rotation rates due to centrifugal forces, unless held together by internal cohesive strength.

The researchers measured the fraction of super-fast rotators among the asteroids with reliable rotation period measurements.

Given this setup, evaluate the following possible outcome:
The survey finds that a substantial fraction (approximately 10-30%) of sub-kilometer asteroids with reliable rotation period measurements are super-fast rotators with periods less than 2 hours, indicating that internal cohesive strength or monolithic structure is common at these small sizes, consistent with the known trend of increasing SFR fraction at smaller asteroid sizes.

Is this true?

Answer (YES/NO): YES